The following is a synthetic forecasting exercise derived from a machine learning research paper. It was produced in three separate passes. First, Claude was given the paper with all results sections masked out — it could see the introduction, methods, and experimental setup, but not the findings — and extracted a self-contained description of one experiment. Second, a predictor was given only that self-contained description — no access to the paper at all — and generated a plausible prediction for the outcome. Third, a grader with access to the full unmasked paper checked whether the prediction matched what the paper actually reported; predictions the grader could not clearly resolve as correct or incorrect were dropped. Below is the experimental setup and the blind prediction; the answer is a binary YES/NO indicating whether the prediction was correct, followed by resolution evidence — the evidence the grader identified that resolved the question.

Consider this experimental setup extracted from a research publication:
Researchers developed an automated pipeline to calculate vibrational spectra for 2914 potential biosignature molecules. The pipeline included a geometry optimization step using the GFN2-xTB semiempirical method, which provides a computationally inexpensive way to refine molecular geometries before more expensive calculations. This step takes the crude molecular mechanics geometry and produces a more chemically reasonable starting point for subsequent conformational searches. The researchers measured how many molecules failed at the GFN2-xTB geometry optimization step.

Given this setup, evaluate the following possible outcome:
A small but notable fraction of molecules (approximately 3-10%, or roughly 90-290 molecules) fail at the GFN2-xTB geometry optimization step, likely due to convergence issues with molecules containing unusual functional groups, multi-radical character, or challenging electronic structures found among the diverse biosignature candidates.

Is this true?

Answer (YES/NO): NO